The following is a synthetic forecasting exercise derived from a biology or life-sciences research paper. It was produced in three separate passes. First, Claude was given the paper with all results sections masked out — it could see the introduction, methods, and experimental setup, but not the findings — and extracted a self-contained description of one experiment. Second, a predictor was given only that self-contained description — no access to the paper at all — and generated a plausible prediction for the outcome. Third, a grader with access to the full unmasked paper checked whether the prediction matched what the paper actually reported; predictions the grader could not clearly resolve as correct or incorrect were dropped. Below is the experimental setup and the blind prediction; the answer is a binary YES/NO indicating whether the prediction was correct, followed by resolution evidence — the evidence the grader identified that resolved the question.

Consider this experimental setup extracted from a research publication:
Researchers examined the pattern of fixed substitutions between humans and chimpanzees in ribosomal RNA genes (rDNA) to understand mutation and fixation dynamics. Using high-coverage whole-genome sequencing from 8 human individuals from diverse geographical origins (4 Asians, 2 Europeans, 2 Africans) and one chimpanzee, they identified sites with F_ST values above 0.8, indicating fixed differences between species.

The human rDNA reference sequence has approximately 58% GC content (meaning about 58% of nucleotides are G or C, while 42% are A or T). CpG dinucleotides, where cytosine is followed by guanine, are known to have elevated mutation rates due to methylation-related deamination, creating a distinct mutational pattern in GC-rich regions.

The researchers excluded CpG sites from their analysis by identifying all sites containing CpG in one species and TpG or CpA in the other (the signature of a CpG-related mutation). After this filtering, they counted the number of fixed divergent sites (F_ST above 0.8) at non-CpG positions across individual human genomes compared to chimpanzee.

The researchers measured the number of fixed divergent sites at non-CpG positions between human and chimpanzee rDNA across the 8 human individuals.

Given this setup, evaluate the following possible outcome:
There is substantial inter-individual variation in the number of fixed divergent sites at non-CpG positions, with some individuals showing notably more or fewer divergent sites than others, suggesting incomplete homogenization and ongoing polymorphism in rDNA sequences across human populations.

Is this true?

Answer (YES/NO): NO